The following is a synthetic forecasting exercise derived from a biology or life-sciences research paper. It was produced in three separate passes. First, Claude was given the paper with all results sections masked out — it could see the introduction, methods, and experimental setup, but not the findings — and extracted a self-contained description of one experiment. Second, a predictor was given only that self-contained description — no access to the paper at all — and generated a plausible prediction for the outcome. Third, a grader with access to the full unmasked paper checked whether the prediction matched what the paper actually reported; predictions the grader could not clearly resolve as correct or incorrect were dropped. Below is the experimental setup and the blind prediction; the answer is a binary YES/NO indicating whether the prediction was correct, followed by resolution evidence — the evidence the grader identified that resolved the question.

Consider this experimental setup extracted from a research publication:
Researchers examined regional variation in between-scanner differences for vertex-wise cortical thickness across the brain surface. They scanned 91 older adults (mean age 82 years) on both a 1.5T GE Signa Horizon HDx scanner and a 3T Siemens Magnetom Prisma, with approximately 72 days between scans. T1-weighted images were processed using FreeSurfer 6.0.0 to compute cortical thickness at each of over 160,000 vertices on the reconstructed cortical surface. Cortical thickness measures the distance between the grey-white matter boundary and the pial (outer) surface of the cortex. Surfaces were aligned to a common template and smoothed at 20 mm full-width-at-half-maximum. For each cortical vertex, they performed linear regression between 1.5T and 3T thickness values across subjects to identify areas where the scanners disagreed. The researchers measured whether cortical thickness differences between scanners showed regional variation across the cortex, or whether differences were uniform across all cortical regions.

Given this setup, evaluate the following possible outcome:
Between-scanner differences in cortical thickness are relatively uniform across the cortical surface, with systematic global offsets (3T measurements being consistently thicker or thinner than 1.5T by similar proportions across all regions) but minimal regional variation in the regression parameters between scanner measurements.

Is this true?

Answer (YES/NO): NO